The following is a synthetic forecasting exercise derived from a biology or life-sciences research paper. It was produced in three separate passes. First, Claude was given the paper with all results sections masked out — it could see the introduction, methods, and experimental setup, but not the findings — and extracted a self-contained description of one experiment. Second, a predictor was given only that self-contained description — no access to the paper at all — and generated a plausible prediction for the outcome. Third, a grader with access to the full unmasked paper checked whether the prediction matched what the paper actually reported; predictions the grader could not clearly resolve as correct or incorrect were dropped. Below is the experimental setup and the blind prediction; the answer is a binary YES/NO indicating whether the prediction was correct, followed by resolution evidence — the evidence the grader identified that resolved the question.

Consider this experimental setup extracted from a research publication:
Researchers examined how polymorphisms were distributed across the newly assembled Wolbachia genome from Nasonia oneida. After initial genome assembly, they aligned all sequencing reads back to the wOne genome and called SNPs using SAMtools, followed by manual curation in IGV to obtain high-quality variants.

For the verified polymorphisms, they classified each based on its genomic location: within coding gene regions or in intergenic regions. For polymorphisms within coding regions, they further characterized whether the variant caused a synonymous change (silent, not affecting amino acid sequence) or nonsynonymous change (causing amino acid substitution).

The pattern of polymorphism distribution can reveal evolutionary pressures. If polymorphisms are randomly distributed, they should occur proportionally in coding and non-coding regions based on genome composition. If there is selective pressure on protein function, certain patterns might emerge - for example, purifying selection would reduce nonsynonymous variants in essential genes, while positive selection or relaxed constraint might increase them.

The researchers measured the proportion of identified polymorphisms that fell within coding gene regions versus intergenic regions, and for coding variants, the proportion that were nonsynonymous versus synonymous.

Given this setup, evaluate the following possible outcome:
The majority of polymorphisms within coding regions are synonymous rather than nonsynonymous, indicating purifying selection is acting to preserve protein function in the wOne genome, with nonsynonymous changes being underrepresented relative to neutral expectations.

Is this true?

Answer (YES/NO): NO